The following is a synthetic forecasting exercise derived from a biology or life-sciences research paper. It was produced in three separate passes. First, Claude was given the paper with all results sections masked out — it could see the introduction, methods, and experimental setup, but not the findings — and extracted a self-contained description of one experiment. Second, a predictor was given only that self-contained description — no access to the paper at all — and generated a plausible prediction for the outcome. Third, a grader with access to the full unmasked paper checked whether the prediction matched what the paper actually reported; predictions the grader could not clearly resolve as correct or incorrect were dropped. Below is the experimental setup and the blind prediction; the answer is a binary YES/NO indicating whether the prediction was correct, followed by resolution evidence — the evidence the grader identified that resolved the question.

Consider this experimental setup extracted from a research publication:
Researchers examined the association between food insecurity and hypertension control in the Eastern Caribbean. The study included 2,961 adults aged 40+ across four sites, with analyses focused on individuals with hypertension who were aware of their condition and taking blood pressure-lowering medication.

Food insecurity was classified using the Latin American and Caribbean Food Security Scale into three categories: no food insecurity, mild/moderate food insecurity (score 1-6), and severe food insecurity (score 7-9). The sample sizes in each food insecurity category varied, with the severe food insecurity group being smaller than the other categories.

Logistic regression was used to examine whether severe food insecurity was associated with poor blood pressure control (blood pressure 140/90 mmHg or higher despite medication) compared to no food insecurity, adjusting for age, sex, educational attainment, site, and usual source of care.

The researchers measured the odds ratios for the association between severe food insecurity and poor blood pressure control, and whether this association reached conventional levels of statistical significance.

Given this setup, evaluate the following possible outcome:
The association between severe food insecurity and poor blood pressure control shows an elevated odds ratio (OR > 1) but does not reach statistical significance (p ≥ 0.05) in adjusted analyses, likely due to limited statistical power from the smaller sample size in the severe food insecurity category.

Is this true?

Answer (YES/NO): YES